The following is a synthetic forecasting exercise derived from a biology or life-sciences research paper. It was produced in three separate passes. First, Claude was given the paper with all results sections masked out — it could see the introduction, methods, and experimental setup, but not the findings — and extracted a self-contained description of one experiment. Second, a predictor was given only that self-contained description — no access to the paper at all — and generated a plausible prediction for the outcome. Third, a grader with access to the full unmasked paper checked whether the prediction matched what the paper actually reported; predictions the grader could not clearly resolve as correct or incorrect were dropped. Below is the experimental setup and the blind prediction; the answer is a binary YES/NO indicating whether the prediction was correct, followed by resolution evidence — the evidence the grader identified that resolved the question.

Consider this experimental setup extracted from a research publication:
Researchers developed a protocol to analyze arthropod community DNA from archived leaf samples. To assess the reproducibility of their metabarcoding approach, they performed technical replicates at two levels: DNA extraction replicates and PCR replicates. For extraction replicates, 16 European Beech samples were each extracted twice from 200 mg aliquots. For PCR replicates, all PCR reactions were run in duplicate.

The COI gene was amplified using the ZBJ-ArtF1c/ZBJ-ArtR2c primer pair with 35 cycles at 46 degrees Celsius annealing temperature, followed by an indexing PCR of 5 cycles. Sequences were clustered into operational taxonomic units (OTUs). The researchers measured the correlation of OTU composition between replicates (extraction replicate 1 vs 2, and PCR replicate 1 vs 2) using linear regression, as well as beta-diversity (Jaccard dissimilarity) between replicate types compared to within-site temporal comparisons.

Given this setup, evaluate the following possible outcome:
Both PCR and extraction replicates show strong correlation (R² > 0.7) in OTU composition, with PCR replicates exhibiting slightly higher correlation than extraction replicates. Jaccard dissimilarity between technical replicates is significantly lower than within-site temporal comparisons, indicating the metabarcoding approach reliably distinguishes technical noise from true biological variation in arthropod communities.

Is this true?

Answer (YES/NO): YES